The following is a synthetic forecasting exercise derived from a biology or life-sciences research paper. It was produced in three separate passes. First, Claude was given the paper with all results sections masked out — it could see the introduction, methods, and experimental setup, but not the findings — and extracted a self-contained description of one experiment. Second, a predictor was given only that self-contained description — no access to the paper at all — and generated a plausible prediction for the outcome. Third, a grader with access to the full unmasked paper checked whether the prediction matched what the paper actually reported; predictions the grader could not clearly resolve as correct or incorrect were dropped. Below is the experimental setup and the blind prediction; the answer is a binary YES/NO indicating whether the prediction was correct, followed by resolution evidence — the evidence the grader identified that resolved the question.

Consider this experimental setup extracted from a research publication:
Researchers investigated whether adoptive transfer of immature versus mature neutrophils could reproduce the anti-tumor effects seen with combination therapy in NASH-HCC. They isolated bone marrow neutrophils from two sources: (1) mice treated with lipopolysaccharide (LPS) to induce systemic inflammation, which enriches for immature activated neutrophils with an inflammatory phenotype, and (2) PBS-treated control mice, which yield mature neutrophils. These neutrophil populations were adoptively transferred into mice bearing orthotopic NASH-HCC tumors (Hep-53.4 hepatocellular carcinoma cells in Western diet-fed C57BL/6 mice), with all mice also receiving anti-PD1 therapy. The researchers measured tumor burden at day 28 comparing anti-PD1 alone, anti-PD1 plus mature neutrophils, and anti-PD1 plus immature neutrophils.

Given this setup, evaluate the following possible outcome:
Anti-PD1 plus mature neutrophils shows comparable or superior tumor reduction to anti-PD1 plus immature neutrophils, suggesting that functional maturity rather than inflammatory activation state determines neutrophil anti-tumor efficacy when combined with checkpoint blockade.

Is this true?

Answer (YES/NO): NO